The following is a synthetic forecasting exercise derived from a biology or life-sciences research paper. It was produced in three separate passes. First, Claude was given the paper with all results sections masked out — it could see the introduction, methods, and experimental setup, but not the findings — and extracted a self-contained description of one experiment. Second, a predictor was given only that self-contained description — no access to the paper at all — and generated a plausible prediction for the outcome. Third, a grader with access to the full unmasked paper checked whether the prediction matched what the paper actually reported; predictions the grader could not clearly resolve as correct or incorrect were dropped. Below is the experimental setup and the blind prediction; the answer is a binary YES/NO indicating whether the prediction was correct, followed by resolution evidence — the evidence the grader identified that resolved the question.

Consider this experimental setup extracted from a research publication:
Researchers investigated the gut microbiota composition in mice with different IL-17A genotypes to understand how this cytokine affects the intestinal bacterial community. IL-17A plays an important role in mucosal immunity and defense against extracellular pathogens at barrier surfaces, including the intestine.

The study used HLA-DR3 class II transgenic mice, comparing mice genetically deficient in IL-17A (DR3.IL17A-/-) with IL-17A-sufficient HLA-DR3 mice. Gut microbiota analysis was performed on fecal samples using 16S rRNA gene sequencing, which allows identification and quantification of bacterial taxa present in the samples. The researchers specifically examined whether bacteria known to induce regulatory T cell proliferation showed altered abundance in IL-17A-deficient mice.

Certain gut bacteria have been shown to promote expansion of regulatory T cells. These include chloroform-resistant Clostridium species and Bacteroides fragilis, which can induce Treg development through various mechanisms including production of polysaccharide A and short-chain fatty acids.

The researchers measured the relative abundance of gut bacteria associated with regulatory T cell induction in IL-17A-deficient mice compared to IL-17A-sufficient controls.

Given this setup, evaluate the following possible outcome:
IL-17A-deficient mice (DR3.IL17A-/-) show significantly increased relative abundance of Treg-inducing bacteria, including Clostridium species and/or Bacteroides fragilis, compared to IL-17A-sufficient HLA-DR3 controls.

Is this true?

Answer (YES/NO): NO